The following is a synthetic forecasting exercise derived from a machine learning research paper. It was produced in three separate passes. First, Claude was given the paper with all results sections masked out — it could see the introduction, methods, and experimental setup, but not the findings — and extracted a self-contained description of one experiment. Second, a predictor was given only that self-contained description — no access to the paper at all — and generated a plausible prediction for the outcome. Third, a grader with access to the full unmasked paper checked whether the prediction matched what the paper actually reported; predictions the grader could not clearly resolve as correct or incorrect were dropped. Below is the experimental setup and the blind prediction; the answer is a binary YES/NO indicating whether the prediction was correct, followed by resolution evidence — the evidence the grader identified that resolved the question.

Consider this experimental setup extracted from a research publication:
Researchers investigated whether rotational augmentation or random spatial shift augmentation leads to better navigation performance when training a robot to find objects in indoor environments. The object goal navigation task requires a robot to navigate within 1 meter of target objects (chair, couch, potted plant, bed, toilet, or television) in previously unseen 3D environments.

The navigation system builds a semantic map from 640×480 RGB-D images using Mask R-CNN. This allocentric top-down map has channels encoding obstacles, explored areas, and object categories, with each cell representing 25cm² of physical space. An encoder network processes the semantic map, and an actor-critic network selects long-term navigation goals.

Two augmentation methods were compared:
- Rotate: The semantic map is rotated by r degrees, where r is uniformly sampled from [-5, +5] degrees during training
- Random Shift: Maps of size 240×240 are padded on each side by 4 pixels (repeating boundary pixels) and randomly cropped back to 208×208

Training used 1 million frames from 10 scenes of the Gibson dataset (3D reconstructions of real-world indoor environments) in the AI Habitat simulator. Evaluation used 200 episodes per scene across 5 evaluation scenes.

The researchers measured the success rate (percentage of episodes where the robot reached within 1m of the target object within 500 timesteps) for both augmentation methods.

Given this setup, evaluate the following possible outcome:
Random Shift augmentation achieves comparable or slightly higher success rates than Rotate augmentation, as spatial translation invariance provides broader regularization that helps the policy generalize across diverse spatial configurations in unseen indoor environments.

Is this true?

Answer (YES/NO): YES